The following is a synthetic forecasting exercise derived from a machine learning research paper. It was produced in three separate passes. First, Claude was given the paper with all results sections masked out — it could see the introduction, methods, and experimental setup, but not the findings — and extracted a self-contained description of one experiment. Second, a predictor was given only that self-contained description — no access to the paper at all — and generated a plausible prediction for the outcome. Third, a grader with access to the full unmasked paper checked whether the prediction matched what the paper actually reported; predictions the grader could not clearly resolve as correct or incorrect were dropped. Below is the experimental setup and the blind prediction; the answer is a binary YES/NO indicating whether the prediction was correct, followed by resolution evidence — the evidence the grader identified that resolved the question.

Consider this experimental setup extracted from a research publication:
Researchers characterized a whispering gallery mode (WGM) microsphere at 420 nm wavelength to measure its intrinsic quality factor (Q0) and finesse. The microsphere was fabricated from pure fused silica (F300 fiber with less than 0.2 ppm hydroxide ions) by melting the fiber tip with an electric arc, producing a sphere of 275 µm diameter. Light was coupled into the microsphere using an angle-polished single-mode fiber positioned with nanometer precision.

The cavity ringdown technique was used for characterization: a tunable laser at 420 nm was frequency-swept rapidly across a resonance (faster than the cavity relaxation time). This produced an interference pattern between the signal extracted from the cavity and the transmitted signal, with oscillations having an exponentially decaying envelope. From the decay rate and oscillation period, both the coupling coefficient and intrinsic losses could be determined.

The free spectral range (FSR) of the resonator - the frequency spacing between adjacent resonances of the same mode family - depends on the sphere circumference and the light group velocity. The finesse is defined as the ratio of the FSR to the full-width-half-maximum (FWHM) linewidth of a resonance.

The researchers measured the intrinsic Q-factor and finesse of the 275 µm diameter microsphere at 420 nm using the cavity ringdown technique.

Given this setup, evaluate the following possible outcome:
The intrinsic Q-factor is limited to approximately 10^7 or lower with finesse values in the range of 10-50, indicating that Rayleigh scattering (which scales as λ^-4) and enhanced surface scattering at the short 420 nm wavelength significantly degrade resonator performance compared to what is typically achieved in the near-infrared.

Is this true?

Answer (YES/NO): NO